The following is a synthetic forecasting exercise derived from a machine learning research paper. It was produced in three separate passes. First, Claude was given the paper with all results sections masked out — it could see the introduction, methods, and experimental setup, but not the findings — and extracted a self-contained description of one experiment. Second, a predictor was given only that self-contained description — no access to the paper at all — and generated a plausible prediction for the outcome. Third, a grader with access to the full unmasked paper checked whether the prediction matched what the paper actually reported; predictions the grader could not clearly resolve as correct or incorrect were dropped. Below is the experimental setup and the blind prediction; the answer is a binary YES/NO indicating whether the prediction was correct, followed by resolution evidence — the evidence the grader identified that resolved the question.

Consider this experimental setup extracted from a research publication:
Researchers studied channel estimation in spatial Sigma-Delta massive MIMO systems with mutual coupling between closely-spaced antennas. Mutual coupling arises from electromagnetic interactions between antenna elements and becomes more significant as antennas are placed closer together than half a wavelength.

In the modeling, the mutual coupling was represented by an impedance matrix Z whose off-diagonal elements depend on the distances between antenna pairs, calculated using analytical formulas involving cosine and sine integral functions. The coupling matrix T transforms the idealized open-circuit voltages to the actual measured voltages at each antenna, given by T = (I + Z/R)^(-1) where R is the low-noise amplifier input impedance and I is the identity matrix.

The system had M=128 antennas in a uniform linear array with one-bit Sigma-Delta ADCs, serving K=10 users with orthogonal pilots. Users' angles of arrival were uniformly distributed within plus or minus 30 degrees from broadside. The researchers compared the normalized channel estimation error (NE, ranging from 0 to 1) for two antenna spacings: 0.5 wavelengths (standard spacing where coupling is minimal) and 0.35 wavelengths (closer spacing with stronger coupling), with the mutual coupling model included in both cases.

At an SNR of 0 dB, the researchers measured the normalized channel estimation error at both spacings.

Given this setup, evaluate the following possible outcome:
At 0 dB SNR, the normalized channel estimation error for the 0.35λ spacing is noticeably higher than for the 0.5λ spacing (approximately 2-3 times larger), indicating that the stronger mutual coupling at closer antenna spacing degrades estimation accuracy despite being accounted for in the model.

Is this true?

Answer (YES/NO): NO